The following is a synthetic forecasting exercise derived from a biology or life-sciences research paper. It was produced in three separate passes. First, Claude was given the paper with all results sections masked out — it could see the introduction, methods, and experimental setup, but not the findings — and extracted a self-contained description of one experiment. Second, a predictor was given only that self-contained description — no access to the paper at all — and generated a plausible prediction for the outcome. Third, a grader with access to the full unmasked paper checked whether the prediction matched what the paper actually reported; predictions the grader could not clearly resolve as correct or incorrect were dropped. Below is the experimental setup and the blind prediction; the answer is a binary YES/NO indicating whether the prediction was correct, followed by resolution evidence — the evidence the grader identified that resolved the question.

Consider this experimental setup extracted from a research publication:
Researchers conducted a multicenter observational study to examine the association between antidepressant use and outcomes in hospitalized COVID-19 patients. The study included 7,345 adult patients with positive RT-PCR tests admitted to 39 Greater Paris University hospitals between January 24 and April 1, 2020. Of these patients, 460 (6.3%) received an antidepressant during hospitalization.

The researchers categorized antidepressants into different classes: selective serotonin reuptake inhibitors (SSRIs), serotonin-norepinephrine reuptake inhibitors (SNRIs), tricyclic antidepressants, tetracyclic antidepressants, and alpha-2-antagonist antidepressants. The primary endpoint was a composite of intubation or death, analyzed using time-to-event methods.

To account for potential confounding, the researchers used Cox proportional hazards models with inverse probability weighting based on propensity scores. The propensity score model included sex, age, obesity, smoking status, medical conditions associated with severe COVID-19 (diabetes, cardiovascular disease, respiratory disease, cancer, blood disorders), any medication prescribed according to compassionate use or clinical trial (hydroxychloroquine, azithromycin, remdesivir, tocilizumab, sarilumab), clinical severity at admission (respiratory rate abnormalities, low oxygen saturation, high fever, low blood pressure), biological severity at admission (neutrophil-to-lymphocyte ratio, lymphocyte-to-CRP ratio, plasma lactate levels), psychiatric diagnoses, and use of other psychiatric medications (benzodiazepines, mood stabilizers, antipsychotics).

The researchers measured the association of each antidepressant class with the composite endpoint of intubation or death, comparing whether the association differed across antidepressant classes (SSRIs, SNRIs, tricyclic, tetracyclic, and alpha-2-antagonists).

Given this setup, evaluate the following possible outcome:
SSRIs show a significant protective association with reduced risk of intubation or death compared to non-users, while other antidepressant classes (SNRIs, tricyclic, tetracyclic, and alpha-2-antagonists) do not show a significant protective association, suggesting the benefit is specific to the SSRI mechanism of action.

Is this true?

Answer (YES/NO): NO